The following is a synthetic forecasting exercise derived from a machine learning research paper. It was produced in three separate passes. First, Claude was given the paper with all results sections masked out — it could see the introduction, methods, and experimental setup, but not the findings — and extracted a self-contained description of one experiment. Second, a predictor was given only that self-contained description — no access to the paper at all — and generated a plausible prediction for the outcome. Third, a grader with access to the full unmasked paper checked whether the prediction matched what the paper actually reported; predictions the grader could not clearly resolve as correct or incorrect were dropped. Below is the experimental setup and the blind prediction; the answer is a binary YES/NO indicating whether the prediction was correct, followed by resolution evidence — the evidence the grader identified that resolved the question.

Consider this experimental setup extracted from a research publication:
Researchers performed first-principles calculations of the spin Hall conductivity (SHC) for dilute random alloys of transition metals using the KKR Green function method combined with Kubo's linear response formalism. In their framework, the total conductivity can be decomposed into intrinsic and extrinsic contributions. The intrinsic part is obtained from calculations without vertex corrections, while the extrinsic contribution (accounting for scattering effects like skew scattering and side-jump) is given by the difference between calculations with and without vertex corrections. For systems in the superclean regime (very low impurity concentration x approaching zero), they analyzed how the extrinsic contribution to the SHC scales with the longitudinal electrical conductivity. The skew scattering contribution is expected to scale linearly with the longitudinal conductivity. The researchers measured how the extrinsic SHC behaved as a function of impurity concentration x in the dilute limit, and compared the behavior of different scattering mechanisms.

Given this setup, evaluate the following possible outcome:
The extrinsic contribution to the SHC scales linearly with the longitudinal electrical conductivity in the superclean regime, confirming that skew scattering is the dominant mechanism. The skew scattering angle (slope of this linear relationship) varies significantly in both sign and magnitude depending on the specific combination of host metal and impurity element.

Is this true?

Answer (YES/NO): YES